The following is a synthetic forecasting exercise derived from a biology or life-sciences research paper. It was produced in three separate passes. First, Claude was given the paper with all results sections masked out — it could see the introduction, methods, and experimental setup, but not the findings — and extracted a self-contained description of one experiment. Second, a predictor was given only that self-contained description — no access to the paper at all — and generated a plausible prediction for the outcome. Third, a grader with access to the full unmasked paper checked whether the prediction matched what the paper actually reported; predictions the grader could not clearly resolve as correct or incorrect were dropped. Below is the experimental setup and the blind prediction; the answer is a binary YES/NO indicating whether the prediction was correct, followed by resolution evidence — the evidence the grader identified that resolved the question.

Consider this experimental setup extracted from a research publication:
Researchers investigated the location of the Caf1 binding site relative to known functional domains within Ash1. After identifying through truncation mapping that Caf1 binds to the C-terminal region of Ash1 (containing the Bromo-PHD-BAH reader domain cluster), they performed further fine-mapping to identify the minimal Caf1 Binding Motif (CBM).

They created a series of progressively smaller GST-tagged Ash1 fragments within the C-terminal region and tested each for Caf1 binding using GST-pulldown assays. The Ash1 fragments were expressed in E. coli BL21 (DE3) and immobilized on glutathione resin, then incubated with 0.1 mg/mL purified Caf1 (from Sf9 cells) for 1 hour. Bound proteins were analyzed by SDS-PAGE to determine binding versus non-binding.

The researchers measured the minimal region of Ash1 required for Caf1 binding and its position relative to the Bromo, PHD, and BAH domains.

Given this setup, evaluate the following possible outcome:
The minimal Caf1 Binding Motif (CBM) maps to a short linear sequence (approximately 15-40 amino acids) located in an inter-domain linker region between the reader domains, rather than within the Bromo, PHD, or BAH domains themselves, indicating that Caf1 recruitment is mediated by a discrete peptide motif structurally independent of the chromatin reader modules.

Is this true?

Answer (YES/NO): NO